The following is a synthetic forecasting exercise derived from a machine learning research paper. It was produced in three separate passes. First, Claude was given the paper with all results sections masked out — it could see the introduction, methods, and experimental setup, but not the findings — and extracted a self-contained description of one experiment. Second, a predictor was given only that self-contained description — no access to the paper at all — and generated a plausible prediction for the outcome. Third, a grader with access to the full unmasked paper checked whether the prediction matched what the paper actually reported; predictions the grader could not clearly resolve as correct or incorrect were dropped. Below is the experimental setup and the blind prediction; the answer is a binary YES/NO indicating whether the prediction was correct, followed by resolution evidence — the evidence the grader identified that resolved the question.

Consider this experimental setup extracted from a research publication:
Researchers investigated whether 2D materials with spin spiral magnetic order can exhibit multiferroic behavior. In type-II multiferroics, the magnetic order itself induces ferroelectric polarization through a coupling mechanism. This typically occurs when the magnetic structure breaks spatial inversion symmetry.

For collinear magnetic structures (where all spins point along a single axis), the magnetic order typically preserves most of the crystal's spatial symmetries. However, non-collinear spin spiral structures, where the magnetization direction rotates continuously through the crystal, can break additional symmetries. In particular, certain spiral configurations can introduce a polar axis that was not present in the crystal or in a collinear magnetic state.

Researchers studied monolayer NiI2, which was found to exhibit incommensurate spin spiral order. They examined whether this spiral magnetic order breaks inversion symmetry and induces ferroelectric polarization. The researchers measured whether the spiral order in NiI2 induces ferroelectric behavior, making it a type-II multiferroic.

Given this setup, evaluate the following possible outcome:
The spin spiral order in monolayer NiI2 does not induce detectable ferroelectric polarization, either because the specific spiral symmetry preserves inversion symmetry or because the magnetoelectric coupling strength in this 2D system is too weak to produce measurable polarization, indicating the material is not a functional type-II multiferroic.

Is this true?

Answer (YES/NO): NO